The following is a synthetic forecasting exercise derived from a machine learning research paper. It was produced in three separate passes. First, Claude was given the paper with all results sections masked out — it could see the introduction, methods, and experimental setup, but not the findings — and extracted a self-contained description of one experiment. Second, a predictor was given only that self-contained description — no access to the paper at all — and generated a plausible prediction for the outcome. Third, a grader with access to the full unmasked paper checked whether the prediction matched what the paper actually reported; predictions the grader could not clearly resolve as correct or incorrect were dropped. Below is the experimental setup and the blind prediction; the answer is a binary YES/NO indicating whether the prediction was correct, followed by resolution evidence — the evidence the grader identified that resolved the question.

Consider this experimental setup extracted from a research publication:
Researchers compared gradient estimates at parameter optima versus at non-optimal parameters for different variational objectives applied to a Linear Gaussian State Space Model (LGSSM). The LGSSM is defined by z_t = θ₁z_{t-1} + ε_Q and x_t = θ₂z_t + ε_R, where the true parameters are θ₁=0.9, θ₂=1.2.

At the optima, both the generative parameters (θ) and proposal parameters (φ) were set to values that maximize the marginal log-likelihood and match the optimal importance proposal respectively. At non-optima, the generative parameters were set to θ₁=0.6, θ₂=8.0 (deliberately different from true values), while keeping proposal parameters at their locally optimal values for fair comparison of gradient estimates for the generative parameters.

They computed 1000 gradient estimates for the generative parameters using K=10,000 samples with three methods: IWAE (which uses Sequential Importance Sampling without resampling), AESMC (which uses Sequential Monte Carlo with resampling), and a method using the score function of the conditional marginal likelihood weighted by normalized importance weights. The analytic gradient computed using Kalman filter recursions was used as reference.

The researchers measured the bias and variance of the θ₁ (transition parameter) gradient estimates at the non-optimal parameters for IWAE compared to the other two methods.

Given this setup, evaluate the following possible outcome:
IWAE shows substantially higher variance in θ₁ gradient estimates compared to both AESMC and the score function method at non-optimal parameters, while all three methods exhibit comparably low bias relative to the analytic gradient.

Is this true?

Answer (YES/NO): NO